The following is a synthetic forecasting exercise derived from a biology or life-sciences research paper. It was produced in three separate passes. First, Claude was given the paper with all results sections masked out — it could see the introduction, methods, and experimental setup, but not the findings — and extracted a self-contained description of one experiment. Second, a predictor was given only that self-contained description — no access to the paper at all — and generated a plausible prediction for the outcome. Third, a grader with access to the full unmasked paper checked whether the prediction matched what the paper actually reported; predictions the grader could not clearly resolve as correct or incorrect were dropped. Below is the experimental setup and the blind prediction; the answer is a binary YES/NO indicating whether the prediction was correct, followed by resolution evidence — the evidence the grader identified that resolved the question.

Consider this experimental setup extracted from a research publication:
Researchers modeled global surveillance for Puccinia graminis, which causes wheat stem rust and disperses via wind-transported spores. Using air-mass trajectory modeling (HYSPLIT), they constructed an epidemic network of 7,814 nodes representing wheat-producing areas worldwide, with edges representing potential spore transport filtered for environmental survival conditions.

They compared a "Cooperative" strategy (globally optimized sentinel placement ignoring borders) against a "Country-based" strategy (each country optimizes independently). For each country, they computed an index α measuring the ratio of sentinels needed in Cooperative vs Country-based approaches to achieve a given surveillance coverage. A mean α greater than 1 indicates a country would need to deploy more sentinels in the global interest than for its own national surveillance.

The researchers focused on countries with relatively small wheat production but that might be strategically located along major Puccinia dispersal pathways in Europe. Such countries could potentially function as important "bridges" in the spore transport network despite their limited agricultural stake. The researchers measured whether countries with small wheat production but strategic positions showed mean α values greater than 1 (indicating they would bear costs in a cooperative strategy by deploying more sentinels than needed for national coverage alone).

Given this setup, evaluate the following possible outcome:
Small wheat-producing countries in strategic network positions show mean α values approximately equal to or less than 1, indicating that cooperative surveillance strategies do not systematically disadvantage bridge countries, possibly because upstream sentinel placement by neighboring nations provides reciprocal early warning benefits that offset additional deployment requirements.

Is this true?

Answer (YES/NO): NO